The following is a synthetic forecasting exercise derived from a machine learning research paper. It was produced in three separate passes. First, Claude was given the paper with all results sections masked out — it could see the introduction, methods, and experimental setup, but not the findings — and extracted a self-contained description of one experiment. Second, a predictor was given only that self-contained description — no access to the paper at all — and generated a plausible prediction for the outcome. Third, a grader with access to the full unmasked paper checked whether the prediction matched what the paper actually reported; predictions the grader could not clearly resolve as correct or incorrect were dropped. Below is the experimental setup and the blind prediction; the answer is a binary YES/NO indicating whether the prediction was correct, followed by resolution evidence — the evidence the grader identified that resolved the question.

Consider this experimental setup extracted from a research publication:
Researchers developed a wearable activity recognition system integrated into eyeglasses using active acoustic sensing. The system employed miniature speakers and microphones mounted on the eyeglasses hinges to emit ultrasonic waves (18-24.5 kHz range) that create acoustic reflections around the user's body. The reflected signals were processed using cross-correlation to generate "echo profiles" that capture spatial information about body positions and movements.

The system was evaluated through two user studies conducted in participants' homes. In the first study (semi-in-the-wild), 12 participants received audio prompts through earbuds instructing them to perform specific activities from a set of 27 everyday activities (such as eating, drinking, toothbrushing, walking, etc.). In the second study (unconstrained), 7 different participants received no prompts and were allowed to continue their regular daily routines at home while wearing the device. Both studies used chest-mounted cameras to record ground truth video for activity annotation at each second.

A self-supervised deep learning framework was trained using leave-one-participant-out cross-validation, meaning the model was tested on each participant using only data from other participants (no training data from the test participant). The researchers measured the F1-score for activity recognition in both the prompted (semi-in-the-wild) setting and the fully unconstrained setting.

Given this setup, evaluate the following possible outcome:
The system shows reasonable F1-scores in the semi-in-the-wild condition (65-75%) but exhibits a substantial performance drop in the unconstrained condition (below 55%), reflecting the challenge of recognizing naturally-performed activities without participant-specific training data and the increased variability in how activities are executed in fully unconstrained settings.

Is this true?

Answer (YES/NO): NO